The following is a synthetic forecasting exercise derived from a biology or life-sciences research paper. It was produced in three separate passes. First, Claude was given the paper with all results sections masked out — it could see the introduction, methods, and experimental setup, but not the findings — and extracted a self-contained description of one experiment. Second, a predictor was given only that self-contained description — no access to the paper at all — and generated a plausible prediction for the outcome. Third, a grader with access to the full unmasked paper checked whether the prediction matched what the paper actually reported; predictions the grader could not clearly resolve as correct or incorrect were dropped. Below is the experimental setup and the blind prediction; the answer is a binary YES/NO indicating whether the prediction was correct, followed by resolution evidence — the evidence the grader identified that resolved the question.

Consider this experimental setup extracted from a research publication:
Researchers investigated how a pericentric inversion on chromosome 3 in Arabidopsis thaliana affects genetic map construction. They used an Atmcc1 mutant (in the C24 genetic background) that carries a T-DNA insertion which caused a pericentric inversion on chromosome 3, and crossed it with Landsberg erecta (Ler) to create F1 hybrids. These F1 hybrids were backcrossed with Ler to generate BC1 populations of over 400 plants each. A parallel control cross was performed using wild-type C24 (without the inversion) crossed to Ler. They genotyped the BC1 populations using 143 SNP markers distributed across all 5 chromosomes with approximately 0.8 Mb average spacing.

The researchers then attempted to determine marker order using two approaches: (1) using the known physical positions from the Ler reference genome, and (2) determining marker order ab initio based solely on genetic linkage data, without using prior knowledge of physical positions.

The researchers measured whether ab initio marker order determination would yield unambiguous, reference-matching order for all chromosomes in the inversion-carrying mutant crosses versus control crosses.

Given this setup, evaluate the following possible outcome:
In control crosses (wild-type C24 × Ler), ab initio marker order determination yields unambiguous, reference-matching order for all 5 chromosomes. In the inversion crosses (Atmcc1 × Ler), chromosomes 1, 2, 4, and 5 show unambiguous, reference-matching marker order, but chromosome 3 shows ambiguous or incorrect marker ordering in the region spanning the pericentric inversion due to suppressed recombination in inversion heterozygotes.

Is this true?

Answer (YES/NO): YES